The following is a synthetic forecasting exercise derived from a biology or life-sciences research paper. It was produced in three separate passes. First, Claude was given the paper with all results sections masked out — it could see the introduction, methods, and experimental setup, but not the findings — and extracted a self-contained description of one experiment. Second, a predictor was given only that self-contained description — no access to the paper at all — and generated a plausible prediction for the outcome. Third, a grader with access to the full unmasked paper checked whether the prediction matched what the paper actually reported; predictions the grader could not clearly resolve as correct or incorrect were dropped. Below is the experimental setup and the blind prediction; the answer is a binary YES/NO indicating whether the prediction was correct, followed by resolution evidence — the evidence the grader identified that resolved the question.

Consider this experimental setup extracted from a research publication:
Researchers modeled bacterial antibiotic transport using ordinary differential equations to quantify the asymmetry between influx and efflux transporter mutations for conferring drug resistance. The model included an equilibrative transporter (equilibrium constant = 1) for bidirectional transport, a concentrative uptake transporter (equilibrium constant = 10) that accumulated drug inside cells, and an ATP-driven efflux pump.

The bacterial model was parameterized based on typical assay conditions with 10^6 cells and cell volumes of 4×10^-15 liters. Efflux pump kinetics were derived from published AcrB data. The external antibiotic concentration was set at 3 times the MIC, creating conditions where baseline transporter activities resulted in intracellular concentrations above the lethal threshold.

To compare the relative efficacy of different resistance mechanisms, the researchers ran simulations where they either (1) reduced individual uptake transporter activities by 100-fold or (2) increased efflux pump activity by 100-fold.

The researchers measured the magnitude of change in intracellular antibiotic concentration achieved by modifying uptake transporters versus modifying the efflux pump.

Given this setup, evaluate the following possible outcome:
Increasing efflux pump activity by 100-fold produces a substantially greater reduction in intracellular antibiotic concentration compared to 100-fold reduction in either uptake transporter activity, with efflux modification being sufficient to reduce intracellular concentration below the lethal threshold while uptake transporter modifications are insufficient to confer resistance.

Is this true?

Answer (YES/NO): YES